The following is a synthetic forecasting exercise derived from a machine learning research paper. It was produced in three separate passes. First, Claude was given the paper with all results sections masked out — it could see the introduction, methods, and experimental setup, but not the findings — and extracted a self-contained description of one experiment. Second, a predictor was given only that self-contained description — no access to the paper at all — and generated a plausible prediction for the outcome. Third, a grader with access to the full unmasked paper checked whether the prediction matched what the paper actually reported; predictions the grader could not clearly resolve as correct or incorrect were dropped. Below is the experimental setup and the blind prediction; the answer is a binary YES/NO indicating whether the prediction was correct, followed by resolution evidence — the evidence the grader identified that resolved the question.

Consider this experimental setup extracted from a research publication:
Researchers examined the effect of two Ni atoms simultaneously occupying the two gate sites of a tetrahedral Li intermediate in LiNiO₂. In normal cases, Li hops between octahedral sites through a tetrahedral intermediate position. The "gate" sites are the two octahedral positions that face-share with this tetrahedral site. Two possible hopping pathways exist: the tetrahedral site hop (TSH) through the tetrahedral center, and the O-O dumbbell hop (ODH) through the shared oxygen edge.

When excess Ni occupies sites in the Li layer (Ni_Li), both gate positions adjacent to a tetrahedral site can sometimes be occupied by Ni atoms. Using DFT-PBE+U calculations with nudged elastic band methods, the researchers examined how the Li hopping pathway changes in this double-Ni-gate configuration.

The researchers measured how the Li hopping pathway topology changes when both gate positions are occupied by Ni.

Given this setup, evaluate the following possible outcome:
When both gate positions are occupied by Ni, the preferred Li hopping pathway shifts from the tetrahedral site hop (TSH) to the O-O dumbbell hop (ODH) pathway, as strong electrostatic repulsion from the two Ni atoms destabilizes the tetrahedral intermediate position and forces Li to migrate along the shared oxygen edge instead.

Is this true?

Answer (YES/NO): NO